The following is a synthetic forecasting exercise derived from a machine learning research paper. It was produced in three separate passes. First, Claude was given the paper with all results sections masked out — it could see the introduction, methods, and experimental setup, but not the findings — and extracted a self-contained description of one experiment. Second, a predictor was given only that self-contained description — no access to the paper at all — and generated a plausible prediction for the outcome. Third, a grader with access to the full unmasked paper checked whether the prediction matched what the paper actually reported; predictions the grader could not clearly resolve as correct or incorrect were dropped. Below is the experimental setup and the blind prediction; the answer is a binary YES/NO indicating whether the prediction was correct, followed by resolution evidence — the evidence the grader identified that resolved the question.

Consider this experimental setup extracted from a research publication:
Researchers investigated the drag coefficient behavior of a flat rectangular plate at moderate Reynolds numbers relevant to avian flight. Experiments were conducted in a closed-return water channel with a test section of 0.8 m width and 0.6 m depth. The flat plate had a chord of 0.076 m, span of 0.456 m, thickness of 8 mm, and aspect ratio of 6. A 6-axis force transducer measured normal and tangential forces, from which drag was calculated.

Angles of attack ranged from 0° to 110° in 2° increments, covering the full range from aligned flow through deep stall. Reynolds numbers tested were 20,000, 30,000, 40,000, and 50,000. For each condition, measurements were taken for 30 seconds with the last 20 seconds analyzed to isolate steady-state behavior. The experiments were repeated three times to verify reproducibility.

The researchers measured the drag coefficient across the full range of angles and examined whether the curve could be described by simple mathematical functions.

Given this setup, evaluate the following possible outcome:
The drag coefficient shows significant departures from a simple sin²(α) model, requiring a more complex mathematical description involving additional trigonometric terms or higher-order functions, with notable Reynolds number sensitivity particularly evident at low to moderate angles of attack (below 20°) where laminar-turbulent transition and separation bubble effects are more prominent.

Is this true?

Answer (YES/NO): NO